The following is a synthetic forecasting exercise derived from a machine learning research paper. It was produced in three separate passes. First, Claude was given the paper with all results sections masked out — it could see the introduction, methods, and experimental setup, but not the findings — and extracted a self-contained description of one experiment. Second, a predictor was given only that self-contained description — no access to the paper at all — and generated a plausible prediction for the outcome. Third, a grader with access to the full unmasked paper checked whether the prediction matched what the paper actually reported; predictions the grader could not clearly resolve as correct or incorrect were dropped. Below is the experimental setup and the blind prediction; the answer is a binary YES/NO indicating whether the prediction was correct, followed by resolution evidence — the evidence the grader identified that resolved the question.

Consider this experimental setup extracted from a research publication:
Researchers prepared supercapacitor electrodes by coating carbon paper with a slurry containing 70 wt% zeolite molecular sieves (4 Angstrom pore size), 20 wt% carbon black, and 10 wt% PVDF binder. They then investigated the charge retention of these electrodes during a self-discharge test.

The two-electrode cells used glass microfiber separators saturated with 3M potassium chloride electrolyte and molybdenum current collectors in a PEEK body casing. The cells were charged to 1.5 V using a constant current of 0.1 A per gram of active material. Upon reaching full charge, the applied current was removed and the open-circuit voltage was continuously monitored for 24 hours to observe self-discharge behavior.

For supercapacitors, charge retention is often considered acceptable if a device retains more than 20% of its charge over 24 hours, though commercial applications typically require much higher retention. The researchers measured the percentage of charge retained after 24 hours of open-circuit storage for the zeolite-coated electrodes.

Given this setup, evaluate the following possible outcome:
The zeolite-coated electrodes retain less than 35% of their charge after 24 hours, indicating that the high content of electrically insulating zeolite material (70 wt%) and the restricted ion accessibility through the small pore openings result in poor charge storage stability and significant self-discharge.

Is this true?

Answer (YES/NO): NO